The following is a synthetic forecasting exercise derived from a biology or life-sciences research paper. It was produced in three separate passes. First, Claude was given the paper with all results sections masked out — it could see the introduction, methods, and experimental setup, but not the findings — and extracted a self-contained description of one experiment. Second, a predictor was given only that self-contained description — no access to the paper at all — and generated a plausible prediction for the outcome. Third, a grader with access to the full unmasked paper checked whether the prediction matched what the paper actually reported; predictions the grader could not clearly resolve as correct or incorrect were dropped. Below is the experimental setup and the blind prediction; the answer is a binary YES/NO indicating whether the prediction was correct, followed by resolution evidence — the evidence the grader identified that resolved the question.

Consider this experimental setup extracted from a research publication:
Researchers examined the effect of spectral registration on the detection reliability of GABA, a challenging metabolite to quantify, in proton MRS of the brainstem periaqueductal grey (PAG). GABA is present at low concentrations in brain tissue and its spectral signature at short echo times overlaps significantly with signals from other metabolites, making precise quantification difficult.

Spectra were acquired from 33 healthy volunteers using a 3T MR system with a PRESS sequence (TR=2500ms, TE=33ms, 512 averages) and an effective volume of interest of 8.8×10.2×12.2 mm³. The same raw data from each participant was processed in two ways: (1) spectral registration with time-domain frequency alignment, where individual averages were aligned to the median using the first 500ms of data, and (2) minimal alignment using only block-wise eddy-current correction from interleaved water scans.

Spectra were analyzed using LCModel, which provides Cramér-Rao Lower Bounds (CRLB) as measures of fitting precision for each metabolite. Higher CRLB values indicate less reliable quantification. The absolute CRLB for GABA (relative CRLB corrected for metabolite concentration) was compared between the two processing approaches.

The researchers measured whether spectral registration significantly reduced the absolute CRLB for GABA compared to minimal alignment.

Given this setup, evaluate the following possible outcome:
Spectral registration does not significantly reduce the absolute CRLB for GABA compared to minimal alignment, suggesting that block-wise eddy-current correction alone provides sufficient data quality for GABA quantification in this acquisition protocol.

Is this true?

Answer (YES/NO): NO